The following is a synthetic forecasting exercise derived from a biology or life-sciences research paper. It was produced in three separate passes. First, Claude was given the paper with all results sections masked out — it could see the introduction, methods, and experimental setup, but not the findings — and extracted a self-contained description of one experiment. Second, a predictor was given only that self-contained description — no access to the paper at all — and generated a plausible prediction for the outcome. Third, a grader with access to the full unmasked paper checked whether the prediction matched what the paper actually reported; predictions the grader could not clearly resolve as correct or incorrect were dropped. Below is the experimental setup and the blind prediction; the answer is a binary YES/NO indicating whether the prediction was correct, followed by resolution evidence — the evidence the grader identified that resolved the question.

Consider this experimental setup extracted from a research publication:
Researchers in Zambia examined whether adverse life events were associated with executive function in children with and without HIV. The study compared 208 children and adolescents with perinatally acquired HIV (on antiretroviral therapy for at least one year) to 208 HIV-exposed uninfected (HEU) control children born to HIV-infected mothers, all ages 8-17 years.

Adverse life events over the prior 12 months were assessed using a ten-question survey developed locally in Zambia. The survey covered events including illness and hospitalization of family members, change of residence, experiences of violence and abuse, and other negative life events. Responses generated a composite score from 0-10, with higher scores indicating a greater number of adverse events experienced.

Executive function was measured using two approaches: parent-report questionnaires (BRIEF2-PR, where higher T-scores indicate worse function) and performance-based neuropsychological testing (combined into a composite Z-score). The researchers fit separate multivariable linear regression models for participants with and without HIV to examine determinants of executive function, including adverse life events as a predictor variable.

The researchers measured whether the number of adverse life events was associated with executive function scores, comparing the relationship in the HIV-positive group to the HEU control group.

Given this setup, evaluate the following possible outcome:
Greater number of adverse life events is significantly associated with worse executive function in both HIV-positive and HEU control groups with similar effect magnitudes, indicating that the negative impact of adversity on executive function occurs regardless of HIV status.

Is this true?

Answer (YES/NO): NO